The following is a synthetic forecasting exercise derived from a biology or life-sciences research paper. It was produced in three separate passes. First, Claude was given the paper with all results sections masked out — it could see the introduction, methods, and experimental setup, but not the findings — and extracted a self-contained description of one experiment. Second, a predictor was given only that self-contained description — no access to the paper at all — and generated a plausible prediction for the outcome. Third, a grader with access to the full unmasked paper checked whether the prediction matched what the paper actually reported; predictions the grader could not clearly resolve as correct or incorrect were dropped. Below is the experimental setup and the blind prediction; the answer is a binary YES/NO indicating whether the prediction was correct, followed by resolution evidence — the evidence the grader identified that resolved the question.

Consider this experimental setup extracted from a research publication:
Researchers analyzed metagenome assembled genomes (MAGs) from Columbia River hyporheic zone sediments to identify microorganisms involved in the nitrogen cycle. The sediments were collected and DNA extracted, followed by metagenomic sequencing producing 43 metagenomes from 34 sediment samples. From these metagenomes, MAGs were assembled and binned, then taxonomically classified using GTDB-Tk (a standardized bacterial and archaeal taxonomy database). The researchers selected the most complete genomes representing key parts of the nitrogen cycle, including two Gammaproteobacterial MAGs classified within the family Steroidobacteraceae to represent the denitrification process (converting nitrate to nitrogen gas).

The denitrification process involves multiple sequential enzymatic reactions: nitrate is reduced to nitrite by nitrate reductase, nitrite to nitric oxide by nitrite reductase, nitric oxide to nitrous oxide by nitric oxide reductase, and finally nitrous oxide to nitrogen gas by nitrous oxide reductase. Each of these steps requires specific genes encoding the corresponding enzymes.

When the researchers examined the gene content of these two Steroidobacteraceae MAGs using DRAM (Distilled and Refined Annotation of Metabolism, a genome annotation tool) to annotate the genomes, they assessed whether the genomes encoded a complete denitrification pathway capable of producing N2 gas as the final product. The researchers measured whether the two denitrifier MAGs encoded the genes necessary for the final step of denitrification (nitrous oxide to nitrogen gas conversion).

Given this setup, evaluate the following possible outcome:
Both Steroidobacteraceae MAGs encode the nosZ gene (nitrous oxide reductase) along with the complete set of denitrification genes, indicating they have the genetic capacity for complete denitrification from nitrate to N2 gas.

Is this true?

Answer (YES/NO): NO